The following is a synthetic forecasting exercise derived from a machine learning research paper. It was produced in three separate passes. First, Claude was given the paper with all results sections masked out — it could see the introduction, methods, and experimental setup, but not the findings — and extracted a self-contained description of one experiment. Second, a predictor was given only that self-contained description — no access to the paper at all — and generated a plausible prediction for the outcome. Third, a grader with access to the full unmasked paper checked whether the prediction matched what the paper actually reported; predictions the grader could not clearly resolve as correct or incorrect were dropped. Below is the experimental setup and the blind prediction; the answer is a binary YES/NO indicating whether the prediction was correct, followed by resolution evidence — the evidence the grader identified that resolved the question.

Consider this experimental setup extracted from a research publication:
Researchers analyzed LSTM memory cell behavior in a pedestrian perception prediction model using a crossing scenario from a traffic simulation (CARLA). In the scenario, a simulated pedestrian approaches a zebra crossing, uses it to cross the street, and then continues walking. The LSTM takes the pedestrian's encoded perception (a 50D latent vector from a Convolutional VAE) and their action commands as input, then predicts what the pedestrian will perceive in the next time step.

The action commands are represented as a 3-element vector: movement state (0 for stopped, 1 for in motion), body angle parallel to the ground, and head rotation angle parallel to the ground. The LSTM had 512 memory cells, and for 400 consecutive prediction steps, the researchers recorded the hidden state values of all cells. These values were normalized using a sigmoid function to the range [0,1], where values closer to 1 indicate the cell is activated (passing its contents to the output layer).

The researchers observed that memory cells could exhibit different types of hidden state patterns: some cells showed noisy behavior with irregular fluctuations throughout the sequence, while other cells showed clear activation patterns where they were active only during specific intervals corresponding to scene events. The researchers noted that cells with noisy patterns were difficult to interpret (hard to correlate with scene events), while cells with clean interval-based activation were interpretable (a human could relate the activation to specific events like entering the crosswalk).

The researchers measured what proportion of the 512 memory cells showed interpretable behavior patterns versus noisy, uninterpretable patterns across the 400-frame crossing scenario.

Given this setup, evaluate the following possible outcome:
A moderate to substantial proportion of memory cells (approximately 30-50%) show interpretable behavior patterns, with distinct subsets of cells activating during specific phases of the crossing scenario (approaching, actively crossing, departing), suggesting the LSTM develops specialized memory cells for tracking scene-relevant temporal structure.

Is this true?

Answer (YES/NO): NO